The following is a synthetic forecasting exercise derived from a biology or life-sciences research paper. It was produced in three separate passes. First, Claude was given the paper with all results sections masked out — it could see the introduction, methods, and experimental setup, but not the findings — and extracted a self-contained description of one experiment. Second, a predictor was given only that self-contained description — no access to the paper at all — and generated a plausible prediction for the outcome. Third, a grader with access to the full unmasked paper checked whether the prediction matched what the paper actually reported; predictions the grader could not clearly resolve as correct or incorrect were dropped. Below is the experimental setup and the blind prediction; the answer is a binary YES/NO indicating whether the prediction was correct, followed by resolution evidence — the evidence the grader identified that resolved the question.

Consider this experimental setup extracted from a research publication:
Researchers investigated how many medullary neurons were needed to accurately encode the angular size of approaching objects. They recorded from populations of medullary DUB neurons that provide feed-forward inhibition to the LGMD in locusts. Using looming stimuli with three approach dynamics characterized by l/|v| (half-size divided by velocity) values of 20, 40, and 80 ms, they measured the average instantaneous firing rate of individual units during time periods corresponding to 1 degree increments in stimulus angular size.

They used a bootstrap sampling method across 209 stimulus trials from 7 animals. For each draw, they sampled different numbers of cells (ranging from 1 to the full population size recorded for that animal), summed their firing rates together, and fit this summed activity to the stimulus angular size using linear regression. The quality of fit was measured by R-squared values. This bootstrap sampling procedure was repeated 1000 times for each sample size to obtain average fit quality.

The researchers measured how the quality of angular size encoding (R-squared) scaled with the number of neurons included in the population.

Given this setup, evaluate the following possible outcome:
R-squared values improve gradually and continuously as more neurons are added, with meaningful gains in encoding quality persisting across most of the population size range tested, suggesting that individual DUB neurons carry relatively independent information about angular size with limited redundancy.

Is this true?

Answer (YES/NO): NO